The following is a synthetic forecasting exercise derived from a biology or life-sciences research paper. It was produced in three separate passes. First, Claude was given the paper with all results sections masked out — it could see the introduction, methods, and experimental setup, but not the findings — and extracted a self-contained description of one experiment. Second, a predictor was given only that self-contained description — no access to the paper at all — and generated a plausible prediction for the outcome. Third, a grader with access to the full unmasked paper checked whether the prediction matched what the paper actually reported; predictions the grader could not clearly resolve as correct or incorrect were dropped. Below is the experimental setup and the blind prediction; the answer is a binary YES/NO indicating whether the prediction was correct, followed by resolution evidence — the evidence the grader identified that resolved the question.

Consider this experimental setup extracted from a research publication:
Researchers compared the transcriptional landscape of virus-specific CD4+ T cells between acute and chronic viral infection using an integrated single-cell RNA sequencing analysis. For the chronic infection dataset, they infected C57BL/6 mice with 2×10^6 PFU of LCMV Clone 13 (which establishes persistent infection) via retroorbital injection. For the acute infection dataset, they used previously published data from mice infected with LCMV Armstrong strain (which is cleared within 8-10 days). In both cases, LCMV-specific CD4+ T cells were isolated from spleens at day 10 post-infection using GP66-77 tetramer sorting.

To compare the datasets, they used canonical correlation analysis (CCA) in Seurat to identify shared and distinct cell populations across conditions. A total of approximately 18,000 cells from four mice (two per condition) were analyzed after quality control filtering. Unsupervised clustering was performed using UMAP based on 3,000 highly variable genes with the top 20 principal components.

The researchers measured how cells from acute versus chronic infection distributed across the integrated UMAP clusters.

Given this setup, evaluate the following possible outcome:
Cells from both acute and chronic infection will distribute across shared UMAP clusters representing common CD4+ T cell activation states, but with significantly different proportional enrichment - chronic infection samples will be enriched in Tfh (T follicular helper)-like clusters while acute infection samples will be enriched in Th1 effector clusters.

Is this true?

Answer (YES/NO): NO